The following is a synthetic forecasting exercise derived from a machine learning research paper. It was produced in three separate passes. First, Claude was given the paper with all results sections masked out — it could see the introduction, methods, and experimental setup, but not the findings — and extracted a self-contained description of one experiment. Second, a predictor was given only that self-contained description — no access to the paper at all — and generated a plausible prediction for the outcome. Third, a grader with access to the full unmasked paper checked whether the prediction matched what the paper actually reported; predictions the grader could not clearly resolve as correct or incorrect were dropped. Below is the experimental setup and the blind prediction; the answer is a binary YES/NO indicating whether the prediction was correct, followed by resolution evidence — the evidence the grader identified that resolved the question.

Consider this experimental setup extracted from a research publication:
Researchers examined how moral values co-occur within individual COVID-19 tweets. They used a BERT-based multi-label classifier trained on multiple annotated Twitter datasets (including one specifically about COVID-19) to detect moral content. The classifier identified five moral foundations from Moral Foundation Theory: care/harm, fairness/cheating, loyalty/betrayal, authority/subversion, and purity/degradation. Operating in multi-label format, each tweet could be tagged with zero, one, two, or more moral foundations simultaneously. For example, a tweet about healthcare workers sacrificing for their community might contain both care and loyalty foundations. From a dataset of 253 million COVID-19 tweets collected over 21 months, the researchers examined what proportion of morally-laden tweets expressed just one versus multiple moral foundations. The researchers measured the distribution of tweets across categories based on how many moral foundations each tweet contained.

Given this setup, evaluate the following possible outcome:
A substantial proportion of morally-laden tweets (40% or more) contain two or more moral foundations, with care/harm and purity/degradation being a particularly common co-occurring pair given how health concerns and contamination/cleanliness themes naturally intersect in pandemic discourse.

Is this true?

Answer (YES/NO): NO